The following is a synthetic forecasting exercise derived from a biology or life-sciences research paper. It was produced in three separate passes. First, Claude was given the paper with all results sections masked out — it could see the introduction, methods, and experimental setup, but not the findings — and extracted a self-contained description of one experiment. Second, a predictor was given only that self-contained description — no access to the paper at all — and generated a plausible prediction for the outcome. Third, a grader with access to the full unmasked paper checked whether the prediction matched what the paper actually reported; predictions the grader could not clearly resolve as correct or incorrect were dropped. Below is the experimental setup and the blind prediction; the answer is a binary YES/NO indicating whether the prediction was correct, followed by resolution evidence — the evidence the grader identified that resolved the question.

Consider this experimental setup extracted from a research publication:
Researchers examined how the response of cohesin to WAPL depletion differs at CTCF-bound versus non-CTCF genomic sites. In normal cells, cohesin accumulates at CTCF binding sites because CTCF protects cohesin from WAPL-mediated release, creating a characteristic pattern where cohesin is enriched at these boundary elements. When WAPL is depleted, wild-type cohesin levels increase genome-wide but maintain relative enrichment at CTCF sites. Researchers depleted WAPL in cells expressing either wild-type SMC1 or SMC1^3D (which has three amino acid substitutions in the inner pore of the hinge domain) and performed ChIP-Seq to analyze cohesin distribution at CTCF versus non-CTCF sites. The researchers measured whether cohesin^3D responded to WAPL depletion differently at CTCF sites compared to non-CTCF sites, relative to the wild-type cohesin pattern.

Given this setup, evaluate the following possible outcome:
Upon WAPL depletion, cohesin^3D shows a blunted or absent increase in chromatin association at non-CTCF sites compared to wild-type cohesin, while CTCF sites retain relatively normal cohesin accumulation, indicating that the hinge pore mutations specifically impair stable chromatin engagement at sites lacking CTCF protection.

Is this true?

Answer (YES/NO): NO